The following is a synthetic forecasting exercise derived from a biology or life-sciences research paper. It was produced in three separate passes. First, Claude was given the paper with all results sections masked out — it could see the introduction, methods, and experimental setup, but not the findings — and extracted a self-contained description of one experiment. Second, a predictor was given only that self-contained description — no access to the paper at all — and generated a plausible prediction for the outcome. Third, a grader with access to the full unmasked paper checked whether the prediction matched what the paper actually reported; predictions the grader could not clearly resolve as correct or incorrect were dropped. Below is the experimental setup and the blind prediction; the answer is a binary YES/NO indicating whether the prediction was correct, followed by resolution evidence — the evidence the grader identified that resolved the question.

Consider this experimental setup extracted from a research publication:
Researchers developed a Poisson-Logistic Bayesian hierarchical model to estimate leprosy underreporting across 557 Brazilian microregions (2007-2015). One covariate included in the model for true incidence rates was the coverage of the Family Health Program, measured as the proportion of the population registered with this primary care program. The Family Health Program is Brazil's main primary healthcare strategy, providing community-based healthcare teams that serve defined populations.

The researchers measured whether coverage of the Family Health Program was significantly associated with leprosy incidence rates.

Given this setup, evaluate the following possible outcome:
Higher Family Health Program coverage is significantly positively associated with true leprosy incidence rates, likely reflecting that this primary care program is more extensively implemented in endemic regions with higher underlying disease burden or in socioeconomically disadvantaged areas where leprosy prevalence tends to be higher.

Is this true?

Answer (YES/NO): NO